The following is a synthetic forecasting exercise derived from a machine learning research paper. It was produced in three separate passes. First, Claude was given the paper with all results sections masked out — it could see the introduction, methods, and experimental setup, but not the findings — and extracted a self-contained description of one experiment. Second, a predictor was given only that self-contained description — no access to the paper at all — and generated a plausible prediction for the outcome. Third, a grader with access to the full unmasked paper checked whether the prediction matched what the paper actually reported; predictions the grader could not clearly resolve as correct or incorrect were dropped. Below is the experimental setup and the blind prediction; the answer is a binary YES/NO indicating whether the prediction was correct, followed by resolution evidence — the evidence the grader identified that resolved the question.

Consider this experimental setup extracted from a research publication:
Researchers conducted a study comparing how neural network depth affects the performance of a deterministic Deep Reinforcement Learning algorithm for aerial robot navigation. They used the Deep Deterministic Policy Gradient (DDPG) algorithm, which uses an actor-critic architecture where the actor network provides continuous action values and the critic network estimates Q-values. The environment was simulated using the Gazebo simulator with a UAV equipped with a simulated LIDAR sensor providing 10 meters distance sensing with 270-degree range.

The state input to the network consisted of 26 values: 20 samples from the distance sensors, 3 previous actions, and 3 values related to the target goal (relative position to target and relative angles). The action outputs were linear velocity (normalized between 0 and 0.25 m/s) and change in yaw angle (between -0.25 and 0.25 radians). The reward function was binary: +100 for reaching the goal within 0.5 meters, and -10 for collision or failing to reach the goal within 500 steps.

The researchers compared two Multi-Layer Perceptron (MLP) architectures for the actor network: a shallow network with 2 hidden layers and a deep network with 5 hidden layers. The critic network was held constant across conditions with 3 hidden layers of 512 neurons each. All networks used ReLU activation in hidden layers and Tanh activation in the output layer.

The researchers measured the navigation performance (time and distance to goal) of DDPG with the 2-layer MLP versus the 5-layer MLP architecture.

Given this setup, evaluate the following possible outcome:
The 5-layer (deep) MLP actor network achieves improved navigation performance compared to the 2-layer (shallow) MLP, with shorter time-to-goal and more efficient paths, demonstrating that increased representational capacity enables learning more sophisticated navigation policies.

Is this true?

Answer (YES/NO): NO